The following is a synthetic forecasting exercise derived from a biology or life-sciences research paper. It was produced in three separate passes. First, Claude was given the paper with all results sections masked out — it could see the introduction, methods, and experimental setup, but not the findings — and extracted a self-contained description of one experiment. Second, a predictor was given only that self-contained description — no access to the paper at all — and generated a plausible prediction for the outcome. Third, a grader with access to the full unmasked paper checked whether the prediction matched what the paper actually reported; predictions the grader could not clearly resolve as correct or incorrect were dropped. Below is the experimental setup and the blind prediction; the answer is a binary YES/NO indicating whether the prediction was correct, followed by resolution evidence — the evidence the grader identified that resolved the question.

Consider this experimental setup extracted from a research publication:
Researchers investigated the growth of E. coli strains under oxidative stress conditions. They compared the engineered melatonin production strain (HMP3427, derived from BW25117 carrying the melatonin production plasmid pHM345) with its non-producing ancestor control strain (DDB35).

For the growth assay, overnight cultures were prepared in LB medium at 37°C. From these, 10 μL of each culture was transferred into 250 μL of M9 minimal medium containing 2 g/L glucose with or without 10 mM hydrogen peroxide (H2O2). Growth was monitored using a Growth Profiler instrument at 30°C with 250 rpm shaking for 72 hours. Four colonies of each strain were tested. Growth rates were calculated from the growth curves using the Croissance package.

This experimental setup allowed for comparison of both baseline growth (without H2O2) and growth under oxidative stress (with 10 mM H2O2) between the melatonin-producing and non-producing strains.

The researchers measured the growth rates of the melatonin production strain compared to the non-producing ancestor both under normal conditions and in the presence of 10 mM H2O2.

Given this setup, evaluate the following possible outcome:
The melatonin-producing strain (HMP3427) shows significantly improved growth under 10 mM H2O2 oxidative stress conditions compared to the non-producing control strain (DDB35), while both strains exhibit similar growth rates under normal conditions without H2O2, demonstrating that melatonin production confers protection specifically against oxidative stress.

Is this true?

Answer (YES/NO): NO